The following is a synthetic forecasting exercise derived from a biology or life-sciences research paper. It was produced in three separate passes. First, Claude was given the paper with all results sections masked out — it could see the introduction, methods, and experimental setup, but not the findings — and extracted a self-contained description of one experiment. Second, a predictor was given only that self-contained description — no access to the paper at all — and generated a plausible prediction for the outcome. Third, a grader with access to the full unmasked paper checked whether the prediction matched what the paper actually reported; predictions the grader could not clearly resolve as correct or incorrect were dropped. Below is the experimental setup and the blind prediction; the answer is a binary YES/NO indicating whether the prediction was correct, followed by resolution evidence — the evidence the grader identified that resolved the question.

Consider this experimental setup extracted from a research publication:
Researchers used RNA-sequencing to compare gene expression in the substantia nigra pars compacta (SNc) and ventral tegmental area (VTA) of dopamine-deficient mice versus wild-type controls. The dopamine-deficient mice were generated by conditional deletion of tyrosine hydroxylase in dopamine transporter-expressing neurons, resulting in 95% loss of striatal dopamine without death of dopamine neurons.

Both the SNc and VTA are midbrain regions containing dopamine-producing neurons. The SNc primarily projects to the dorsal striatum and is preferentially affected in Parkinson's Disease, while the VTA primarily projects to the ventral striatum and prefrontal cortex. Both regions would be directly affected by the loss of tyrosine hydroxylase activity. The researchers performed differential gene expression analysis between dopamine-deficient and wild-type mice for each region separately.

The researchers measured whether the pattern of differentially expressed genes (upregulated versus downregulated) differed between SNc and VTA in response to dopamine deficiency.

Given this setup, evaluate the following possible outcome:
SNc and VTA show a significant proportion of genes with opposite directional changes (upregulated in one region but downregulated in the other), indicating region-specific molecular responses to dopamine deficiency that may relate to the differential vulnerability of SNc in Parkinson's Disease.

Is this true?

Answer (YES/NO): NO